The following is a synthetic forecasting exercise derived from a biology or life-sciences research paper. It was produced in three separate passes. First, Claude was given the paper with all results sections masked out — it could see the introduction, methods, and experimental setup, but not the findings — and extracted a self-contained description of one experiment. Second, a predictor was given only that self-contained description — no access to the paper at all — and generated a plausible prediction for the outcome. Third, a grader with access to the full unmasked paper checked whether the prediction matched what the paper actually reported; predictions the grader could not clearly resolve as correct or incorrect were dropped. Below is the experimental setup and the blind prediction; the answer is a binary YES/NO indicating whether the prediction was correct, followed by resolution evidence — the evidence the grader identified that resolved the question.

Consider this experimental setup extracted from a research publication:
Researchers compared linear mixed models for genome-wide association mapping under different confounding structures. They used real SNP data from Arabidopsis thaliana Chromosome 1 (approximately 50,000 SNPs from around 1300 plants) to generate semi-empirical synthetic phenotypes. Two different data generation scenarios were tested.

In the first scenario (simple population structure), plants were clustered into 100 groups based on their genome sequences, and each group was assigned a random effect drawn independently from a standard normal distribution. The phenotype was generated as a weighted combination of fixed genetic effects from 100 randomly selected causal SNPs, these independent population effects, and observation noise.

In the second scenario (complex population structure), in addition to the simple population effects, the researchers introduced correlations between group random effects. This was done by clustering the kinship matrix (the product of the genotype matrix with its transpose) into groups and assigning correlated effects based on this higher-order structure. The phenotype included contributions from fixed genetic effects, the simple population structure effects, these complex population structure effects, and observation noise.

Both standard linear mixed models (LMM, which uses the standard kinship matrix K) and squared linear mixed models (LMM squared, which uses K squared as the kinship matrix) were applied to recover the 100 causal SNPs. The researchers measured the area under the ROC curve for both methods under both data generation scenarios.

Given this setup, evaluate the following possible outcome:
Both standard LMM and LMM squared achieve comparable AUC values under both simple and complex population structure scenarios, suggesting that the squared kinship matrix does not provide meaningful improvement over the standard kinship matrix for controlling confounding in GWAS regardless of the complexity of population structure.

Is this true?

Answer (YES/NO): NO